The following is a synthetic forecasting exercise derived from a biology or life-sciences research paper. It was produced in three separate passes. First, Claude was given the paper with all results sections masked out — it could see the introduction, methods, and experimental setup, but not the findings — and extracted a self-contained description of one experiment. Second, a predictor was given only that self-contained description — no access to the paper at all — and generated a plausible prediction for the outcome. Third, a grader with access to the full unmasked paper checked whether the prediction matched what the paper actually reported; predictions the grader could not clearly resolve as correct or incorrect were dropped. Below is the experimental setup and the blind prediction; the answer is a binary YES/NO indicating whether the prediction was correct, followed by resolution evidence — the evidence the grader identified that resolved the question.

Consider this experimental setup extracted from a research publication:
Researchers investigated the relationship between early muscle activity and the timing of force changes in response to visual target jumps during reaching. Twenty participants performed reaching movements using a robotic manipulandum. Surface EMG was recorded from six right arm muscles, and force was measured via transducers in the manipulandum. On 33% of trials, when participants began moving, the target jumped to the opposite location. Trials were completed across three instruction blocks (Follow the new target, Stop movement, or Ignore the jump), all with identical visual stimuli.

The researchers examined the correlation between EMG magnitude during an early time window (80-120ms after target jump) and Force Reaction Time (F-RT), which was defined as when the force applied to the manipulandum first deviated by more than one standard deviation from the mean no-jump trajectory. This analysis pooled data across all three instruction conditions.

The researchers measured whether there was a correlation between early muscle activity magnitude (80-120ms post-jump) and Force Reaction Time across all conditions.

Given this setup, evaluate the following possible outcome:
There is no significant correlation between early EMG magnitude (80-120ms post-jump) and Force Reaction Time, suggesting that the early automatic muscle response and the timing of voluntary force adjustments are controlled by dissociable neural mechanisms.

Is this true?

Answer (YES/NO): NO